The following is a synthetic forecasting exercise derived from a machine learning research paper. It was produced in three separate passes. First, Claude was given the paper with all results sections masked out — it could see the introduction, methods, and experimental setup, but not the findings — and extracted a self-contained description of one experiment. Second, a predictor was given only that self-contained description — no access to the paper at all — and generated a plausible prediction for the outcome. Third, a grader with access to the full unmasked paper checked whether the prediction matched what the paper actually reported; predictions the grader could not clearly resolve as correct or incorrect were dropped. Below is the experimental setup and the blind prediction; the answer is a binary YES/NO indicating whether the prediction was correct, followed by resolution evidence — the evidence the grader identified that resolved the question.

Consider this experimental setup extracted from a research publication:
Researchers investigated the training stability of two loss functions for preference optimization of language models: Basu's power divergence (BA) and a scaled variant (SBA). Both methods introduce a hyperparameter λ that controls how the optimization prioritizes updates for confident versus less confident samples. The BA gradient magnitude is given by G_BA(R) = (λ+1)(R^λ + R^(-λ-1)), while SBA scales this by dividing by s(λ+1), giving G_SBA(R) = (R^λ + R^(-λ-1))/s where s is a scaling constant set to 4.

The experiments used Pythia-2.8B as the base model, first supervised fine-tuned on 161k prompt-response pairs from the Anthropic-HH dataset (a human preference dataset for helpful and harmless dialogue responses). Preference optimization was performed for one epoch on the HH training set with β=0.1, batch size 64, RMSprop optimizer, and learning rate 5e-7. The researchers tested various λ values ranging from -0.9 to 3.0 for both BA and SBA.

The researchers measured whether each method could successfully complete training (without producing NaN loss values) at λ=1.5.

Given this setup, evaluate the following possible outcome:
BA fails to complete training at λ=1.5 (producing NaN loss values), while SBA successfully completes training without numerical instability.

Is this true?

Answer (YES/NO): YES